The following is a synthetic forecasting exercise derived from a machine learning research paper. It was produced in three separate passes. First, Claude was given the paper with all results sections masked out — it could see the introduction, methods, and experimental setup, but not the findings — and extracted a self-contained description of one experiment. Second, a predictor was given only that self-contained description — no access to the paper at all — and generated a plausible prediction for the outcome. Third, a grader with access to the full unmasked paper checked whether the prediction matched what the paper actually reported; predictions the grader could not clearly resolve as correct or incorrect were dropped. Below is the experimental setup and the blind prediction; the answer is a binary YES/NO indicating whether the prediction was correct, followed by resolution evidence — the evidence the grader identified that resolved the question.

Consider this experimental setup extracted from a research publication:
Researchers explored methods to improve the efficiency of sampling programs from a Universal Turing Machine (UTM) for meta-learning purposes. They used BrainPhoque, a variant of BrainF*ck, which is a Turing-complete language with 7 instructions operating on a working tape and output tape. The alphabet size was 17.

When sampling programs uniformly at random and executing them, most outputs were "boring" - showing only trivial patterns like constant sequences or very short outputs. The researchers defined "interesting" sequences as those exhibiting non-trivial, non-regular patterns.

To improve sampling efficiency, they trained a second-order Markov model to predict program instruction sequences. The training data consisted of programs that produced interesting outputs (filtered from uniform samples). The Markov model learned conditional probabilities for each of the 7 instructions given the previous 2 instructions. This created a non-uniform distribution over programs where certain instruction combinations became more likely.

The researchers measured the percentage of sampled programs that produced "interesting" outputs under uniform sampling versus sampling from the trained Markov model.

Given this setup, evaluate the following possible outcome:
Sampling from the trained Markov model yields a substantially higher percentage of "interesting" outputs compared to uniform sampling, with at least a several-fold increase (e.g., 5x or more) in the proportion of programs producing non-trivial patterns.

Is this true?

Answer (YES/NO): YES